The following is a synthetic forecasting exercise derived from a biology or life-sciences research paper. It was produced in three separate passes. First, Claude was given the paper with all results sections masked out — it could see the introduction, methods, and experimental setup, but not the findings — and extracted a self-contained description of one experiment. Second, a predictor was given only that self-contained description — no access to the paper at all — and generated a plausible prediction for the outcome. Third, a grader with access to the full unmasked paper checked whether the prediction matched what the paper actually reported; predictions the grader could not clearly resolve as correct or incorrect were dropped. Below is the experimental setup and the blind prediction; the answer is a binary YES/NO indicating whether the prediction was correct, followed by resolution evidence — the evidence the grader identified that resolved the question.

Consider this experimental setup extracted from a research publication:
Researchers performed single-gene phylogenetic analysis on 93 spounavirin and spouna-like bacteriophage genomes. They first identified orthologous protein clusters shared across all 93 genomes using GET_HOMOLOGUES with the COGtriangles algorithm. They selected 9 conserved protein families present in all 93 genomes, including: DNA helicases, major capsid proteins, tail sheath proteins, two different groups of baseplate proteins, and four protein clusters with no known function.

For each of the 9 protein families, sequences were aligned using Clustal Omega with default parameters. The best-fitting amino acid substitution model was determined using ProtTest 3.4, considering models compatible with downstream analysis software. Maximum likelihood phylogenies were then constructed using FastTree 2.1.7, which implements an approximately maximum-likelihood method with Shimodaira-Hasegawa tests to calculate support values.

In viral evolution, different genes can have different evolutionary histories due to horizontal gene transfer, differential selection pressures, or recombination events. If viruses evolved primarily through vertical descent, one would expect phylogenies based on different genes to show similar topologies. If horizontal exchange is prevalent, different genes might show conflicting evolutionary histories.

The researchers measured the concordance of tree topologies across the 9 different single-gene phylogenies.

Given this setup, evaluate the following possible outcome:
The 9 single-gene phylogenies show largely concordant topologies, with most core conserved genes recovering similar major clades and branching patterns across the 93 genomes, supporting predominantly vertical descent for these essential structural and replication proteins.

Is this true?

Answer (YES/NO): YES